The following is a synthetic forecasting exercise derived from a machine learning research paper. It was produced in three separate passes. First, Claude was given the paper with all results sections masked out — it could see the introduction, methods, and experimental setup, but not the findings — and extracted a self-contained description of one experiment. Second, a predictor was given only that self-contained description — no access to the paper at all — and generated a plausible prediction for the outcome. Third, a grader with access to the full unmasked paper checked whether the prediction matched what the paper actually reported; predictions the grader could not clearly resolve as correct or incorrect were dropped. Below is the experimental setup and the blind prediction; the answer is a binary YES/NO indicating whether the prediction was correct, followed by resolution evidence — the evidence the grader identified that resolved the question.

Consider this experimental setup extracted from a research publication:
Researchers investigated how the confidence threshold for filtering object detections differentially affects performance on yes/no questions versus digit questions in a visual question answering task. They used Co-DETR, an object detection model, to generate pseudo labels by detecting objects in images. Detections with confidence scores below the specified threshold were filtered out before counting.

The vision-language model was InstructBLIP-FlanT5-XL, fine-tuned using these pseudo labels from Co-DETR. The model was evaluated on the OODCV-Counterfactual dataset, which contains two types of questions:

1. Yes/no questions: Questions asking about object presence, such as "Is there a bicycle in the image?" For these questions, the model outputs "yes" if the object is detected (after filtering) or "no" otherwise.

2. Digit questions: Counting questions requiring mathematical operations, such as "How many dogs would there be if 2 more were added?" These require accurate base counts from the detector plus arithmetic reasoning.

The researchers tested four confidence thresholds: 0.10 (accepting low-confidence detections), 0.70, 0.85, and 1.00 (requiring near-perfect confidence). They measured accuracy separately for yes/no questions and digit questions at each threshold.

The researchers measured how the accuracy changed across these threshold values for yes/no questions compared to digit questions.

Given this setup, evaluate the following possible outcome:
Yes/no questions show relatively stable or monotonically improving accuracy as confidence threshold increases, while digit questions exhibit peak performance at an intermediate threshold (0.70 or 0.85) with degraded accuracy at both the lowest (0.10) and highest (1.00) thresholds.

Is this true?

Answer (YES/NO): NO